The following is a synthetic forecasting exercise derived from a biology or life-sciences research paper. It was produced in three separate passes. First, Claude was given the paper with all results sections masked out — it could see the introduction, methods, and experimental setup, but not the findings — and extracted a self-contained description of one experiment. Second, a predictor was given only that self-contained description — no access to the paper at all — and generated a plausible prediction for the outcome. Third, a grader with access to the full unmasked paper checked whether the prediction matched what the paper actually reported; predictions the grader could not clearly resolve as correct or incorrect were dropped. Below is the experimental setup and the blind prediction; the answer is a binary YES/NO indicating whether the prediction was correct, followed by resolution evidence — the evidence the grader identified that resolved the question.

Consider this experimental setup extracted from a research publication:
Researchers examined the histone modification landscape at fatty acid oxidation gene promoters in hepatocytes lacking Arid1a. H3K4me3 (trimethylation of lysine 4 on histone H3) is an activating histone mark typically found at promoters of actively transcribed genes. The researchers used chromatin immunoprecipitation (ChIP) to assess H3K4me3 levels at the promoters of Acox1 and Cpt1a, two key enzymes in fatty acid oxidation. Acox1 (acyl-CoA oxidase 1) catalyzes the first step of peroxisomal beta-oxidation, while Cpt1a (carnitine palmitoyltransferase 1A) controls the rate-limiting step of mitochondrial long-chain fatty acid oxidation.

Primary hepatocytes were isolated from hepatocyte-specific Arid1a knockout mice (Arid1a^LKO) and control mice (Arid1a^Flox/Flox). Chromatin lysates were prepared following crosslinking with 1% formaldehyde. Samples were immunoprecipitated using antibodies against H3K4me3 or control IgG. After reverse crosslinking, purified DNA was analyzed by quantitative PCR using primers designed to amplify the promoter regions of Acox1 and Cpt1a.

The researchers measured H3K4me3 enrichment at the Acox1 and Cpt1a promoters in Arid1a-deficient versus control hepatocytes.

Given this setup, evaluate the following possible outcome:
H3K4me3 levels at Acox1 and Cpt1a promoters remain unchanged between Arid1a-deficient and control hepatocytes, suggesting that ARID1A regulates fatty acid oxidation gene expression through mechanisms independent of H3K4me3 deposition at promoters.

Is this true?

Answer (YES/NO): NO